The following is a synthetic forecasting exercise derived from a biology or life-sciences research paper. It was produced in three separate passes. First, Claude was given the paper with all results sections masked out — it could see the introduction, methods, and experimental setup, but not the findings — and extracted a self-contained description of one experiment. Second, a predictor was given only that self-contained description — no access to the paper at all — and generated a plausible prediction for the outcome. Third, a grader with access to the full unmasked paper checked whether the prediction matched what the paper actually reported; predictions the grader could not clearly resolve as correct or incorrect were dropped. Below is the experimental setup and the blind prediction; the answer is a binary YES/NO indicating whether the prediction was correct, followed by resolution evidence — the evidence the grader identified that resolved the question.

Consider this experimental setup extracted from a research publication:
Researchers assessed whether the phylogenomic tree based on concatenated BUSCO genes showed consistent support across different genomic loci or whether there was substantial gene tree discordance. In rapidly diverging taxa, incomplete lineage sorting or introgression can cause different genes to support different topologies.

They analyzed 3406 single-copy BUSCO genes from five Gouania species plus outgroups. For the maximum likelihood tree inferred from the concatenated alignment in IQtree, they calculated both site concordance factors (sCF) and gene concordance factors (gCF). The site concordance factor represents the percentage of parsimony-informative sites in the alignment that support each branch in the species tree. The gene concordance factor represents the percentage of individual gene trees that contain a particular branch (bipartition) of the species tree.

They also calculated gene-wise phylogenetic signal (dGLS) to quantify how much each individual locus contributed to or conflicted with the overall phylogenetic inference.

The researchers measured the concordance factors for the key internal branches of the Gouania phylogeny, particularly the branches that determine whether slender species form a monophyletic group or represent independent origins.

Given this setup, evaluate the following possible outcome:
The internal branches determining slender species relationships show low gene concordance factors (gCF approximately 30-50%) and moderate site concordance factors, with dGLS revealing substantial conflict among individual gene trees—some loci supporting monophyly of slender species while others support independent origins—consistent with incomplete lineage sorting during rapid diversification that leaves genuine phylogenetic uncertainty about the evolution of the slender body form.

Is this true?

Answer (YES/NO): NO